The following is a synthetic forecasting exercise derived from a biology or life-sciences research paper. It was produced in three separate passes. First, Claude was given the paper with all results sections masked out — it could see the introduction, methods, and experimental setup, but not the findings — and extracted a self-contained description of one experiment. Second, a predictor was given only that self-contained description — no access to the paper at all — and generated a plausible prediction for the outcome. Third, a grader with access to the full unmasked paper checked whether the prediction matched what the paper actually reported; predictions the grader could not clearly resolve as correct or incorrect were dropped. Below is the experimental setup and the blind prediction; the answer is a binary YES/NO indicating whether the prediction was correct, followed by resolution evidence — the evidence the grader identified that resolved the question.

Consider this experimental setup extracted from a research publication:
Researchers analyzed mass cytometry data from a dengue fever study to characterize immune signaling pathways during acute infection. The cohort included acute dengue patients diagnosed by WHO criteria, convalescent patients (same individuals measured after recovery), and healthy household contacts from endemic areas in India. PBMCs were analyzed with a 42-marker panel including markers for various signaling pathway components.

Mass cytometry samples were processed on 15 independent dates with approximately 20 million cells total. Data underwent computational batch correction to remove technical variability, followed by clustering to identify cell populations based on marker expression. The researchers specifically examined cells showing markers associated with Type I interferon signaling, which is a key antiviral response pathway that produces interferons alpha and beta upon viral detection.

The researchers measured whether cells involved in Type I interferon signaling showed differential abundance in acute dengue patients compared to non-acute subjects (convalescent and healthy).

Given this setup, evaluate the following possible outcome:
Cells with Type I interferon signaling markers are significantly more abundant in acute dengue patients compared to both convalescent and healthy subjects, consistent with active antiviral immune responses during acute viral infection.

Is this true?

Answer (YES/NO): YES